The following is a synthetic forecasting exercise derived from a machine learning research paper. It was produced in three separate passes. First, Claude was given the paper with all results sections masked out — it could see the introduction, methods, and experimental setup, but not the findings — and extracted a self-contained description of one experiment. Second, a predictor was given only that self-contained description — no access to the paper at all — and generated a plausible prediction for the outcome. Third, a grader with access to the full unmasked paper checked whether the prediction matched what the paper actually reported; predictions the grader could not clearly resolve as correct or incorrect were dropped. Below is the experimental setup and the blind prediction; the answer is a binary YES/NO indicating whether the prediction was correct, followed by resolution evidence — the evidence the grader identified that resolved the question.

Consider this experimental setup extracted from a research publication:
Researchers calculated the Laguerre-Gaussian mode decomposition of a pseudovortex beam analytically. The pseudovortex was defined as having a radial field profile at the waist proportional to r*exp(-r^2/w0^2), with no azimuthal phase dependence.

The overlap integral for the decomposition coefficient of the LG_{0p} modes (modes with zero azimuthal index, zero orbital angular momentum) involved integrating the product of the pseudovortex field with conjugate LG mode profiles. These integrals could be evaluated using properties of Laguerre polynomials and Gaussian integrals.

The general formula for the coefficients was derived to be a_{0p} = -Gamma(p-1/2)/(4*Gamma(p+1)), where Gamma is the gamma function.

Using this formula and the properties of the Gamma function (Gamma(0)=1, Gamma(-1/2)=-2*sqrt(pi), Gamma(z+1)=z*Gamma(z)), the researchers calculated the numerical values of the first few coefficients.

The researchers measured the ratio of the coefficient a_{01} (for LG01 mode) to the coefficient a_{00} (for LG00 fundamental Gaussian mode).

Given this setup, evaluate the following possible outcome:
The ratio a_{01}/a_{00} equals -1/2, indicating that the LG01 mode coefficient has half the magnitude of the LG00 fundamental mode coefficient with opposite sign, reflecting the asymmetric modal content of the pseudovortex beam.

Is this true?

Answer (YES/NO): YES